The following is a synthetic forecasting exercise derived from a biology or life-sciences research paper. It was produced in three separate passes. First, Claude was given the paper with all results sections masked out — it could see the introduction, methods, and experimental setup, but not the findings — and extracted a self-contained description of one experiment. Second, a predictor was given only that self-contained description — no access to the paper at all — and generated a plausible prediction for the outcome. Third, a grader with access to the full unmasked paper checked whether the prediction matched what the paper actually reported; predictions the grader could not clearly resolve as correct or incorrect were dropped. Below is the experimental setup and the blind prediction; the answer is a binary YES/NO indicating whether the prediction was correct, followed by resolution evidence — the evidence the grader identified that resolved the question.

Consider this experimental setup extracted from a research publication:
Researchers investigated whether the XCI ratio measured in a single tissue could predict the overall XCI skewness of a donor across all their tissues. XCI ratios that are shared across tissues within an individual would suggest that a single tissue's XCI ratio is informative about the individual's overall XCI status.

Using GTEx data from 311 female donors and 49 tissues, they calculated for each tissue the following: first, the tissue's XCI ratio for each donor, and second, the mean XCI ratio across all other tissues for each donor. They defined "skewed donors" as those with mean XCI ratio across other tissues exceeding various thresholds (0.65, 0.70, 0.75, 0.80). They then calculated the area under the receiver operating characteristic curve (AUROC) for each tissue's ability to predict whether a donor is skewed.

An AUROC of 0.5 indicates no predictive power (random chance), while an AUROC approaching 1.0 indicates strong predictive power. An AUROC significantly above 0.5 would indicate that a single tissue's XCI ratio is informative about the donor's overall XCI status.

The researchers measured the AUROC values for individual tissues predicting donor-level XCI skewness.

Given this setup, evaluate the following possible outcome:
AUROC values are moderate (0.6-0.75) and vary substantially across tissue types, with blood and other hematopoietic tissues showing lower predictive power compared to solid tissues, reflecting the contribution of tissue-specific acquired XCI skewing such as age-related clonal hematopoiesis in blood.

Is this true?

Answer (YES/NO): NO